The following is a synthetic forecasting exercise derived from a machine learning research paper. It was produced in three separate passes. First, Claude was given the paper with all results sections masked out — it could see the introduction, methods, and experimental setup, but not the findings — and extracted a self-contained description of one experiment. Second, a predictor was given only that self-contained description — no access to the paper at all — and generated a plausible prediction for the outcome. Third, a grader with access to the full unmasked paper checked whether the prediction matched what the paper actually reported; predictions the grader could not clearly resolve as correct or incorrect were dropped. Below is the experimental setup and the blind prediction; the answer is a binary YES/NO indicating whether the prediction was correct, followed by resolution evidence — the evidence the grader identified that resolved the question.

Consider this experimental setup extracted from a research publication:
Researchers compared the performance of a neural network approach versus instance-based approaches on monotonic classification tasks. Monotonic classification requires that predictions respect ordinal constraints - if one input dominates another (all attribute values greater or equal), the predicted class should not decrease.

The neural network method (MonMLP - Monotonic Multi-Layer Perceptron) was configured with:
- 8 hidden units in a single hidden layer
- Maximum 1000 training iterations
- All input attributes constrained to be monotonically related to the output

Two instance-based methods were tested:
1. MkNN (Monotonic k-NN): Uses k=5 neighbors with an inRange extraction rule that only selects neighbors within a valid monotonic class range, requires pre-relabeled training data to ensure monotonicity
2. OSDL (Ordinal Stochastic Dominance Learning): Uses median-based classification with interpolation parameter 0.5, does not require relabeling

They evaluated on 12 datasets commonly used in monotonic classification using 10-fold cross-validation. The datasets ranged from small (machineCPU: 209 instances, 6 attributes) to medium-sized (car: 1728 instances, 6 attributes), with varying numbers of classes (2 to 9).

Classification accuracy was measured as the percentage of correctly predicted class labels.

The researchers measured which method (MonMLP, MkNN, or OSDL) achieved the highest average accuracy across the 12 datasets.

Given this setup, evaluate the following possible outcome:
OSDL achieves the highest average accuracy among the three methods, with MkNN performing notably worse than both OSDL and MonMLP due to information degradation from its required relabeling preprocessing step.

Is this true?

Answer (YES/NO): NO